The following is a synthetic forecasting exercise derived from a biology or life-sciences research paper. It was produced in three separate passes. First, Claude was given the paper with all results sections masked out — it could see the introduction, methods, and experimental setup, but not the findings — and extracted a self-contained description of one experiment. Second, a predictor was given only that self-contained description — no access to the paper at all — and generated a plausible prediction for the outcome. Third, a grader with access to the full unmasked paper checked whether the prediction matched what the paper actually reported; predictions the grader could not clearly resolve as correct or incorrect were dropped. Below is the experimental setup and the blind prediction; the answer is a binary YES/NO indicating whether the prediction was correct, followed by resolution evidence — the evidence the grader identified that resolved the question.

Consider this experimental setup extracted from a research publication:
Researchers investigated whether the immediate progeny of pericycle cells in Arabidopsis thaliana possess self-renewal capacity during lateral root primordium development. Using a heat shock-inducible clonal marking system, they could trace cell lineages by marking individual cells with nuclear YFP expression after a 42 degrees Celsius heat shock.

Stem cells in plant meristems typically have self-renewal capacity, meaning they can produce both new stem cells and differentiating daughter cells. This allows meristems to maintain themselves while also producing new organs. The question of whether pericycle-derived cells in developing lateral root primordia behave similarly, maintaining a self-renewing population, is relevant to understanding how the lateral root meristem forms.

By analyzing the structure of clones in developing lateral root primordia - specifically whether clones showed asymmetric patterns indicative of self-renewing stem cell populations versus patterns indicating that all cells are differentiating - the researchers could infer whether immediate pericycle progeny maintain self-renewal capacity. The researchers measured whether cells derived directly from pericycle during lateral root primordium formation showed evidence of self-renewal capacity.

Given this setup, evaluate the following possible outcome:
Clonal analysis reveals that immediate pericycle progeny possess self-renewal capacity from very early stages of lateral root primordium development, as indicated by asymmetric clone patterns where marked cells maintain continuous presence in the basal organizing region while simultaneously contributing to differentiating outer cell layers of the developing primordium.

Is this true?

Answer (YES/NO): NO